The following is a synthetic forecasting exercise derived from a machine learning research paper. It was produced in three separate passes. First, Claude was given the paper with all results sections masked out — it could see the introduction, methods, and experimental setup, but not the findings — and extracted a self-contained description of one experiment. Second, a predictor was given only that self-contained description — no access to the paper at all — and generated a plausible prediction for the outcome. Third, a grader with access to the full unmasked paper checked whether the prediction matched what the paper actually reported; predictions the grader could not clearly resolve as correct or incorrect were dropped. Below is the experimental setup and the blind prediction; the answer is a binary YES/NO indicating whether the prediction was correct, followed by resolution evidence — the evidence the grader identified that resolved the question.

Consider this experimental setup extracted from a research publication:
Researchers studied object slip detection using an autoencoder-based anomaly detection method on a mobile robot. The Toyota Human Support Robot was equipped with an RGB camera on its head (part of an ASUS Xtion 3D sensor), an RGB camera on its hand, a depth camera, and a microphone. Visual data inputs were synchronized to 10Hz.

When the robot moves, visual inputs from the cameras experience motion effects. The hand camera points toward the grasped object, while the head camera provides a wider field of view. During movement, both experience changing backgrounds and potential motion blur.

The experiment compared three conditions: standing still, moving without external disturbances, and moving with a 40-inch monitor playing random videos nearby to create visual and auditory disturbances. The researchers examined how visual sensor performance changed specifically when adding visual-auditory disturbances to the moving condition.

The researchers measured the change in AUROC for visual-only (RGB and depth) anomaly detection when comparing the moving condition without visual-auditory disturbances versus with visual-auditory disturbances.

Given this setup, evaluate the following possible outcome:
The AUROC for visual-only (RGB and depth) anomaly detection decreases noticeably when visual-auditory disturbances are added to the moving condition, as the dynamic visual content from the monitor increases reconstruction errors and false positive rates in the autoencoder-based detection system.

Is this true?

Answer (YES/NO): YES